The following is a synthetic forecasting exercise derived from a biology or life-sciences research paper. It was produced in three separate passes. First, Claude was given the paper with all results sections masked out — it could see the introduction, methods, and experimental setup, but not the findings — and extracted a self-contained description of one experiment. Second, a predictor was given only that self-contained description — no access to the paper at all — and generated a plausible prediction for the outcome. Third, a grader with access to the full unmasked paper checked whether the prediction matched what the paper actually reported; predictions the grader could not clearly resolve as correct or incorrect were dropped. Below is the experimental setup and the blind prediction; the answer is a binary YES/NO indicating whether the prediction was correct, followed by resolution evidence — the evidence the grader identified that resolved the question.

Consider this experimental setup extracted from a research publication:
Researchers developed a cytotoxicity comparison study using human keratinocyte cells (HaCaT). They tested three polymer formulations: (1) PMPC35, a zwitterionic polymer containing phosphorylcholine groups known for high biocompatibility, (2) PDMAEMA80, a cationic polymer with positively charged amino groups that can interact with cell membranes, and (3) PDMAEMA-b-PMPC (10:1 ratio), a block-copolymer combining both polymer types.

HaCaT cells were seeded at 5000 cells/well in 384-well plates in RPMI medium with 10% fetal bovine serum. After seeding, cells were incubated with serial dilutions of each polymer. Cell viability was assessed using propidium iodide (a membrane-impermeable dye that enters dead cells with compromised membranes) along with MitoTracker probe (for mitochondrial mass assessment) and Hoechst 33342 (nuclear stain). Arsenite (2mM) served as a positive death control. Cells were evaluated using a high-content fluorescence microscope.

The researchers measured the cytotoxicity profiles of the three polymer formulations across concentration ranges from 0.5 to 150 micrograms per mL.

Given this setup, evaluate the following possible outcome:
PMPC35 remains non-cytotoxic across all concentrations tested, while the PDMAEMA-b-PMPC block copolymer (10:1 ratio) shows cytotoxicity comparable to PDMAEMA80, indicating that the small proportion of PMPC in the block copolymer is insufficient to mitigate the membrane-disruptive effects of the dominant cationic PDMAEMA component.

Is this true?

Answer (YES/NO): NO